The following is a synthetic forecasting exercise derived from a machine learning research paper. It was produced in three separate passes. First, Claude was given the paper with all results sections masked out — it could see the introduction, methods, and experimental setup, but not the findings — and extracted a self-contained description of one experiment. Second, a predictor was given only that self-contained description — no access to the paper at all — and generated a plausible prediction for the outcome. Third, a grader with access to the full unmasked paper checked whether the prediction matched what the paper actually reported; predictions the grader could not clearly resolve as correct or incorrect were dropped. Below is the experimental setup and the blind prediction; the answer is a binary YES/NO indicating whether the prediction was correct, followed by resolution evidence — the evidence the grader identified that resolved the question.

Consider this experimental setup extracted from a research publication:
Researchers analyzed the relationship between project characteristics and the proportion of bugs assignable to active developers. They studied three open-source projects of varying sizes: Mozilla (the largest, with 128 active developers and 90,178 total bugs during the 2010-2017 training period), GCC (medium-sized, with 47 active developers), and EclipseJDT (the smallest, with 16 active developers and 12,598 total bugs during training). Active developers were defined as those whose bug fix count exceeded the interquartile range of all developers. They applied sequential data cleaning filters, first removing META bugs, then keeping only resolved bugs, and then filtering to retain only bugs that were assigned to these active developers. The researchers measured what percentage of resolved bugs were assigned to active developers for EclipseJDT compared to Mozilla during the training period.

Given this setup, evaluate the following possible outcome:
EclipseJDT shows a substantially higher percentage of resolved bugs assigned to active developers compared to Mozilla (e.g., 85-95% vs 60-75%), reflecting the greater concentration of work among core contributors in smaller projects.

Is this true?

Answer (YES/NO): NO